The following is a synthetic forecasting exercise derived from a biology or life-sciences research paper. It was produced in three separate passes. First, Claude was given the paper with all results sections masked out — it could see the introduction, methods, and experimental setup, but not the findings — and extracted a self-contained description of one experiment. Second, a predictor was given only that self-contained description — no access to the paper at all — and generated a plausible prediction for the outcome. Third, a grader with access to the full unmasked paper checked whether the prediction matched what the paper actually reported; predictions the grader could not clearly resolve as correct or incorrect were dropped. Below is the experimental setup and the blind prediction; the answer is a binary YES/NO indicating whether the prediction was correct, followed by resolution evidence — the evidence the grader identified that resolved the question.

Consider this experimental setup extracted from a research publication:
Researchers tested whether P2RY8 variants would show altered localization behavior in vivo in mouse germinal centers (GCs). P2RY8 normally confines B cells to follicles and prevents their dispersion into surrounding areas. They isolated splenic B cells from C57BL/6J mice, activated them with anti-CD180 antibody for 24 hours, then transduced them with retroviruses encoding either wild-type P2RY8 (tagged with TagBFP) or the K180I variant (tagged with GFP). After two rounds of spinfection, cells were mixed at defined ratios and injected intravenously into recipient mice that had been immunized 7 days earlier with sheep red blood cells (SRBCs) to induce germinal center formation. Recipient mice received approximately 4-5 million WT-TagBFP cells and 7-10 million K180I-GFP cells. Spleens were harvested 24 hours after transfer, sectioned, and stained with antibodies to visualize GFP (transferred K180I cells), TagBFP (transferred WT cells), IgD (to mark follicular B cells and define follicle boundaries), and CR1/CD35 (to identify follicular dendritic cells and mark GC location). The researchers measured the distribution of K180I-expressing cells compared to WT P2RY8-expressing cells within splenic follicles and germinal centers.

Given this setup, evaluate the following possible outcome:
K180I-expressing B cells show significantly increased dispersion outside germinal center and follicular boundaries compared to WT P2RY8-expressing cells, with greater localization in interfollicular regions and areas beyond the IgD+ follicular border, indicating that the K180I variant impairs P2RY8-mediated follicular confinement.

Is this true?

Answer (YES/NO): NO